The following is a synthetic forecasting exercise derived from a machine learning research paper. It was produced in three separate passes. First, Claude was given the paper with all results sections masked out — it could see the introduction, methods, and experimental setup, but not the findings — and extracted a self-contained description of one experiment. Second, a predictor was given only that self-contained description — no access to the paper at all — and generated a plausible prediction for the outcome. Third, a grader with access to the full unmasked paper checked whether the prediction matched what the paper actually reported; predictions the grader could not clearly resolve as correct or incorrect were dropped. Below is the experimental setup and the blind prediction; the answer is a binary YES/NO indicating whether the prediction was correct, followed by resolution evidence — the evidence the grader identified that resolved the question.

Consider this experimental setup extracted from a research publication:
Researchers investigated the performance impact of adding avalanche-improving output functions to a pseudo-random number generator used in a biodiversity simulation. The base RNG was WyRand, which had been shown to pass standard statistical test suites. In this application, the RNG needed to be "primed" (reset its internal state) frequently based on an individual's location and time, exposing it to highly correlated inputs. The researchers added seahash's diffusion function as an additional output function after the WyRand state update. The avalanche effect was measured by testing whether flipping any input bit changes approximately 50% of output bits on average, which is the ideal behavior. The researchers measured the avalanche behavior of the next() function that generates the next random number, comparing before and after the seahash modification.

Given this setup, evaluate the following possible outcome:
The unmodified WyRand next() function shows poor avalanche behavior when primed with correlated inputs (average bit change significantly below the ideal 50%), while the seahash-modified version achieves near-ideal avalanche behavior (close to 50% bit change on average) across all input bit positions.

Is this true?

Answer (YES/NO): NO